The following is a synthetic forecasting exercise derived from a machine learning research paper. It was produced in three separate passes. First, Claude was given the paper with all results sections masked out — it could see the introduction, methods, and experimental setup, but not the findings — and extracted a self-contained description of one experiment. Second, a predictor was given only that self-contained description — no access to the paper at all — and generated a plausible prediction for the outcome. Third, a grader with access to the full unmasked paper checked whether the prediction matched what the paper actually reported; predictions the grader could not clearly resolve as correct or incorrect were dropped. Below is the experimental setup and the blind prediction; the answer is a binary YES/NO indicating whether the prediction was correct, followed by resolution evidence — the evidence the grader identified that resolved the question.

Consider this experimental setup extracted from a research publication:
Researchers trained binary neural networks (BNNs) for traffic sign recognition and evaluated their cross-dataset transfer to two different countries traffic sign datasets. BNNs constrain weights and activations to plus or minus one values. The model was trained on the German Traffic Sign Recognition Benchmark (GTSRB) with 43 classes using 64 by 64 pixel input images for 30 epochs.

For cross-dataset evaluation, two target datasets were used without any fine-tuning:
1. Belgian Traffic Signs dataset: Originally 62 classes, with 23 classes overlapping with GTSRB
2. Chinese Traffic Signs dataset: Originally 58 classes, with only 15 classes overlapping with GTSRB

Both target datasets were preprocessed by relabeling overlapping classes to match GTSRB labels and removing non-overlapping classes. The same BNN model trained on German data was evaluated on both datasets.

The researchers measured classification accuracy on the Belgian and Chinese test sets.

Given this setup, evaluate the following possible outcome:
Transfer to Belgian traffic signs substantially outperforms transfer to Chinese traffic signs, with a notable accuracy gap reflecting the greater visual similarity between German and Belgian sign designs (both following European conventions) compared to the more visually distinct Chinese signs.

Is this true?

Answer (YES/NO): YES